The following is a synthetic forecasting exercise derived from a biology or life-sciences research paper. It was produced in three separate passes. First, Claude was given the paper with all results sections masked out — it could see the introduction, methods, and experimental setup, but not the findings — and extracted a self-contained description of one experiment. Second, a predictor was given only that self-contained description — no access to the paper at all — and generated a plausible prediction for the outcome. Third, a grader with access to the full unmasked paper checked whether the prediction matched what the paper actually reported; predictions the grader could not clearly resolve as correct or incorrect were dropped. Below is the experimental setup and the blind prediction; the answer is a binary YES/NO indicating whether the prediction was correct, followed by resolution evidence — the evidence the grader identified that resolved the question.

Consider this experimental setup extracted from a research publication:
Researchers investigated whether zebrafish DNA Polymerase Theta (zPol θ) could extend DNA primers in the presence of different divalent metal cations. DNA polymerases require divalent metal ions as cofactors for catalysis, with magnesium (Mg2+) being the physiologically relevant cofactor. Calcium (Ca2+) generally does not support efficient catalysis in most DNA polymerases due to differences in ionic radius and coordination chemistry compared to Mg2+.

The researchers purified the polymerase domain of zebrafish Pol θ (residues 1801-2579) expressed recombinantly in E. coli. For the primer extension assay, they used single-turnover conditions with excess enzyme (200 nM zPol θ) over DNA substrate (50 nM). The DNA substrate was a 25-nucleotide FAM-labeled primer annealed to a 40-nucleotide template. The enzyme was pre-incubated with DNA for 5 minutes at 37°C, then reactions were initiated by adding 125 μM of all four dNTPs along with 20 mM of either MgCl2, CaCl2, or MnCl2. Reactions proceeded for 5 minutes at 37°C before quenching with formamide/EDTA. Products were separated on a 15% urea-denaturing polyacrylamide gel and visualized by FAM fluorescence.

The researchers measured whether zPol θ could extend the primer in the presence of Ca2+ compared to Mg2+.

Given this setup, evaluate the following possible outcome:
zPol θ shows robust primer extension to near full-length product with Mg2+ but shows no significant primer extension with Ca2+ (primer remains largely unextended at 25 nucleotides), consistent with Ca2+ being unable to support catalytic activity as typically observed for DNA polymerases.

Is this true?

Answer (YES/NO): NO